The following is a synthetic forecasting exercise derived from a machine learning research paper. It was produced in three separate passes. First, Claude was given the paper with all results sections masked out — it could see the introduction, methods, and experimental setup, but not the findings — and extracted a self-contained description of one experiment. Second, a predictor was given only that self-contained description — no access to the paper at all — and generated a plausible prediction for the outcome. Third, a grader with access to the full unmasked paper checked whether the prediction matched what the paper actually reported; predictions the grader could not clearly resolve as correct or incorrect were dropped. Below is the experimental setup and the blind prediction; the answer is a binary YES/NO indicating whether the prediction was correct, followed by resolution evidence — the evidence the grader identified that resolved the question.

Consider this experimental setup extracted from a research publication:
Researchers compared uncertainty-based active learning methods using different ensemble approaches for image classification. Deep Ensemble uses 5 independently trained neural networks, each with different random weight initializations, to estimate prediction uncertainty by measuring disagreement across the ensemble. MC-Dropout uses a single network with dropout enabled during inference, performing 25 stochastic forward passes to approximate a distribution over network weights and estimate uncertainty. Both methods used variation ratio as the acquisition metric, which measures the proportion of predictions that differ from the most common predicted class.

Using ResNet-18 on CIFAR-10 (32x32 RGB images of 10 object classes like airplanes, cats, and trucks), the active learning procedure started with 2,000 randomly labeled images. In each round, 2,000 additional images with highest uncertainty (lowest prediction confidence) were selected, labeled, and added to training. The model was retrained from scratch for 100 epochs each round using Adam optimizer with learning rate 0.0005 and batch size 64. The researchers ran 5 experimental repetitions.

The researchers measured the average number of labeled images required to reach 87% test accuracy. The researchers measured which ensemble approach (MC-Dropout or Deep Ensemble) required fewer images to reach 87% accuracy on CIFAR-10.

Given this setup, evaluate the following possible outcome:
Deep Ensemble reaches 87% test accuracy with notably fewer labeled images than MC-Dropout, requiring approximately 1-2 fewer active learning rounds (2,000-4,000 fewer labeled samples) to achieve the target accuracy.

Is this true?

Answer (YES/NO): NO